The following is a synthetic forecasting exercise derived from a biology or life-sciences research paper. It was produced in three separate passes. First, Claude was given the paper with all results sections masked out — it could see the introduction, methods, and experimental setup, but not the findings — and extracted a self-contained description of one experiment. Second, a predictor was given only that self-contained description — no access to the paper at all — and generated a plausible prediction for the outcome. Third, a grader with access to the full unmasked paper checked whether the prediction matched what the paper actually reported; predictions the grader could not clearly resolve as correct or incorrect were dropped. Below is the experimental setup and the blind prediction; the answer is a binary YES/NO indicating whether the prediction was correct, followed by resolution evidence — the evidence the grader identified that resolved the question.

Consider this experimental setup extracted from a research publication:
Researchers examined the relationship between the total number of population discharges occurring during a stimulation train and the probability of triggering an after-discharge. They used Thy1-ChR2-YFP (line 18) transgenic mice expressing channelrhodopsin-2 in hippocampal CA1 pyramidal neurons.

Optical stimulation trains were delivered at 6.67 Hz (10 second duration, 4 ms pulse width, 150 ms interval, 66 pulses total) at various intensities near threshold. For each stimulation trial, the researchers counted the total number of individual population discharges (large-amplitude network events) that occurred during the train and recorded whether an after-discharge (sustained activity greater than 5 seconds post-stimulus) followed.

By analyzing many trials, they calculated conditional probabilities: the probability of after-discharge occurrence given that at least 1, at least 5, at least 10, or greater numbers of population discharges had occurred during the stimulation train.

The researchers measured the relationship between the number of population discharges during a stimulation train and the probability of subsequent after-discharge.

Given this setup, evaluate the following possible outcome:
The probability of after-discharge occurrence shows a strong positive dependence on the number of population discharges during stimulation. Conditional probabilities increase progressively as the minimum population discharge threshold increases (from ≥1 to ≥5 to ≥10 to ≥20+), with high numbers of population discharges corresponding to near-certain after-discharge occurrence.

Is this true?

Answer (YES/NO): YES